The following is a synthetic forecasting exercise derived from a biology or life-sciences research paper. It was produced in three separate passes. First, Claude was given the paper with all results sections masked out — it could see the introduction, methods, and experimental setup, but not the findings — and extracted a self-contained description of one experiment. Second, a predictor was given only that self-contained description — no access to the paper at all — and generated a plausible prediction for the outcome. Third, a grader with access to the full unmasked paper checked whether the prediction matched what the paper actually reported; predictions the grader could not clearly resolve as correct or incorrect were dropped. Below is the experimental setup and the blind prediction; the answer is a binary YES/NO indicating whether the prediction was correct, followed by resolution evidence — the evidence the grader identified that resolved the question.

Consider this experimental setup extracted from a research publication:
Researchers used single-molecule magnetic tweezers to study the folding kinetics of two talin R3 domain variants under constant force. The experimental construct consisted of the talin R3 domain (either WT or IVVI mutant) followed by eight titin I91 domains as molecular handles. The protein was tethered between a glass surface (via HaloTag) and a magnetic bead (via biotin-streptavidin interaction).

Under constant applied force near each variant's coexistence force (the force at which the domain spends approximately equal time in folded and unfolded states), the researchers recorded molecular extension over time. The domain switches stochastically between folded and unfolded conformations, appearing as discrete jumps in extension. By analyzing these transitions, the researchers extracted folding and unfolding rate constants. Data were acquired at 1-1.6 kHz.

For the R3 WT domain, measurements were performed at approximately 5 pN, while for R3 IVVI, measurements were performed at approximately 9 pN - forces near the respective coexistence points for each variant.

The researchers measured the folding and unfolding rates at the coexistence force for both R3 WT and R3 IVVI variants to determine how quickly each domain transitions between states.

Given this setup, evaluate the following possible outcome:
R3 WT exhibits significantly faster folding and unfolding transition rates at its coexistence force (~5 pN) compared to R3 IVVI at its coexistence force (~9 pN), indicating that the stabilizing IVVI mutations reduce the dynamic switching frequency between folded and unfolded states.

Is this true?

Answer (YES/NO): YES